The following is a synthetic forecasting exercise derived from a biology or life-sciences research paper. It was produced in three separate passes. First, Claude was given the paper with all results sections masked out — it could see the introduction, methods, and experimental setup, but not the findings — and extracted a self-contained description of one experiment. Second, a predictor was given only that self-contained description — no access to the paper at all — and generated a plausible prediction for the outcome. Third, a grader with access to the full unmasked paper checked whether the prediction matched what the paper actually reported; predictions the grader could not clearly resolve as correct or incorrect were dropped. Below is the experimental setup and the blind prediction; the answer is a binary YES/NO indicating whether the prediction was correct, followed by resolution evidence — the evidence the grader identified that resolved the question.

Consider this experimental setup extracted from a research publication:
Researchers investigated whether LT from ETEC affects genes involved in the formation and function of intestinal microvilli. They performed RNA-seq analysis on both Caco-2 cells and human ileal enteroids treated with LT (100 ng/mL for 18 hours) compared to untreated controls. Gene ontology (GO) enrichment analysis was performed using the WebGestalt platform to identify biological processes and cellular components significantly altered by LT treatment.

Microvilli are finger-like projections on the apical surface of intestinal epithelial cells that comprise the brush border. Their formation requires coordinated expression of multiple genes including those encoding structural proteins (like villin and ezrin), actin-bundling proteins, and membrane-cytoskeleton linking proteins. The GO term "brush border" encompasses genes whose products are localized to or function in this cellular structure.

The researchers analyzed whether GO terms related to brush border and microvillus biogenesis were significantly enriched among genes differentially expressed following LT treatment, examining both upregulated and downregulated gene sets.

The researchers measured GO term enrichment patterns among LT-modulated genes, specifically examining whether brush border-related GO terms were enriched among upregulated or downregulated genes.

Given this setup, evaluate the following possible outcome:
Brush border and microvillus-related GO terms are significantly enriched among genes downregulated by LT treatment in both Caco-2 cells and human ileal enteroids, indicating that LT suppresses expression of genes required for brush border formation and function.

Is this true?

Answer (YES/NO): YES